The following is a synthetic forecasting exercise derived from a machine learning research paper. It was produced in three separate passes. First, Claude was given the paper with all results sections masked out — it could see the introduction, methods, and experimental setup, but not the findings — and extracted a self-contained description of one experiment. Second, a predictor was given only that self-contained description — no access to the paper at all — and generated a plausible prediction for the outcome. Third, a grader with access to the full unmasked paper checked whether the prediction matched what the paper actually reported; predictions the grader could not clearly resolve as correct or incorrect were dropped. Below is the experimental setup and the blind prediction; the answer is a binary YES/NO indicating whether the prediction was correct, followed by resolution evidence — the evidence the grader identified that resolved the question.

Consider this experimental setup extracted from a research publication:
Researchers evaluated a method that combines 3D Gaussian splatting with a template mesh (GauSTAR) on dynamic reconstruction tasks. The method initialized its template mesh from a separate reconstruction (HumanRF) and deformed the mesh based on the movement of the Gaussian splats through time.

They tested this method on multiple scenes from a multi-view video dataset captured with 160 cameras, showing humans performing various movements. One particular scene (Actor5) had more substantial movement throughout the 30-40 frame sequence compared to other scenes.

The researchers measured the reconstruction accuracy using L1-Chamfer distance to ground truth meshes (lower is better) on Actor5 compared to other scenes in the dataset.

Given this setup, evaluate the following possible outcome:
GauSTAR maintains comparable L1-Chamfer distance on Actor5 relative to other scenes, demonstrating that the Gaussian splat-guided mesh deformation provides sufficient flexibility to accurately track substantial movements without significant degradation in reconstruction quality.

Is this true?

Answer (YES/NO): NO